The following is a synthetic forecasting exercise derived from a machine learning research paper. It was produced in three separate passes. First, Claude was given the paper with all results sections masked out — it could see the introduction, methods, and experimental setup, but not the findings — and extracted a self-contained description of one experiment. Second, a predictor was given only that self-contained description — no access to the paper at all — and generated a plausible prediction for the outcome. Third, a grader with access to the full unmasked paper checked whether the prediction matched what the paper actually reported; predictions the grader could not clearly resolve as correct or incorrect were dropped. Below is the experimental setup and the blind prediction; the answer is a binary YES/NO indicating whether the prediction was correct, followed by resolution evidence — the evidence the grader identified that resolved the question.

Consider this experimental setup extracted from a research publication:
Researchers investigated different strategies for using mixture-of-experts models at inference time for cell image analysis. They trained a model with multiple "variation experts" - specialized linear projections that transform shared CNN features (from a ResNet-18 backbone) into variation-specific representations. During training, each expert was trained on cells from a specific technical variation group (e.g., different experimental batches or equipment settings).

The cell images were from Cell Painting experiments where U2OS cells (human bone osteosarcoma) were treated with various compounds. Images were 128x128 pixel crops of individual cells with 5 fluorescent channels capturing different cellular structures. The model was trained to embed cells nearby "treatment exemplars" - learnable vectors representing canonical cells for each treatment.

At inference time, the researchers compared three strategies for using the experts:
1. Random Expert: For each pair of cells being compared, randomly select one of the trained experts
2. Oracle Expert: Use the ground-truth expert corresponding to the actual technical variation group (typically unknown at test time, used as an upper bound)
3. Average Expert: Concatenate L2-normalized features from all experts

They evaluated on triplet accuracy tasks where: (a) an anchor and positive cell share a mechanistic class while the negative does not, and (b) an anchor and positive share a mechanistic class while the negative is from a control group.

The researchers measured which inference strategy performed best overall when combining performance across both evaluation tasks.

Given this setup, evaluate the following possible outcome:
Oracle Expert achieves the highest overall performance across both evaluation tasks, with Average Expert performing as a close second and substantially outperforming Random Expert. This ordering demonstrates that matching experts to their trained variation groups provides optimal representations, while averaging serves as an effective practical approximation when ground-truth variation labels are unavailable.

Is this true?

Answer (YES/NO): NO